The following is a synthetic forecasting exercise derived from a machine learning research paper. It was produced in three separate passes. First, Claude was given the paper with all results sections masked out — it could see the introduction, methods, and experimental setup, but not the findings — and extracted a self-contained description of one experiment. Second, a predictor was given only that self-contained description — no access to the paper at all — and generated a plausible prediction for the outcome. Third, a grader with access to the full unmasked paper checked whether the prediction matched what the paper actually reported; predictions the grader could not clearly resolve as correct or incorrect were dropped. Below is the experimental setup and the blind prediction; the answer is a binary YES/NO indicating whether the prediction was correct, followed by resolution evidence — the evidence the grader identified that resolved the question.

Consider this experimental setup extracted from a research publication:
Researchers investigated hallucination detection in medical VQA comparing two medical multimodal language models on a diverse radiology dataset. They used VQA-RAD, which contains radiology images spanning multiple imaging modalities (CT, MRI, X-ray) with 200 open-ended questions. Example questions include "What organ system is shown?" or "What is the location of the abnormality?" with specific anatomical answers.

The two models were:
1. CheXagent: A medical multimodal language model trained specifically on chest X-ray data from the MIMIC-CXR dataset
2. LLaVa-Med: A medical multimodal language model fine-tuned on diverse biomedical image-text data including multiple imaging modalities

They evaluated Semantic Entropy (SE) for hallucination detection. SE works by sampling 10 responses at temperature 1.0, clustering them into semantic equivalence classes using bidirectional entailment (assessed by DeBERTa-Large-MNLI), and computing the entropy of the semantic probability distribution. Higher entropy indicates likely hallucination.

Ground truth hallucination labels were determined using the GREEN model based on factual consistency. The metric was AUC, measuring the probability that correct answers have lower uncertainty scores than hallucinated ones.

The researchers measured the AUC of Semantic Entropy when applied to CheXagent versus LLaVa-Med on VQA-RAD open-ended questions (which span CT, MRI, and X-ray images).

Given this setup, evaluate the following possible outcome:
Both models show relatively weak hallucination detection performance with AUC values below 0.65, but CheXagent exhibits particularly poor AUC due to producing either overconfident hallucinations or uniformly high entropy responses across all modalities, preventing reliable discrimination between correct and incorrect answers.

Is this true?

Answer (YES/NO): NO